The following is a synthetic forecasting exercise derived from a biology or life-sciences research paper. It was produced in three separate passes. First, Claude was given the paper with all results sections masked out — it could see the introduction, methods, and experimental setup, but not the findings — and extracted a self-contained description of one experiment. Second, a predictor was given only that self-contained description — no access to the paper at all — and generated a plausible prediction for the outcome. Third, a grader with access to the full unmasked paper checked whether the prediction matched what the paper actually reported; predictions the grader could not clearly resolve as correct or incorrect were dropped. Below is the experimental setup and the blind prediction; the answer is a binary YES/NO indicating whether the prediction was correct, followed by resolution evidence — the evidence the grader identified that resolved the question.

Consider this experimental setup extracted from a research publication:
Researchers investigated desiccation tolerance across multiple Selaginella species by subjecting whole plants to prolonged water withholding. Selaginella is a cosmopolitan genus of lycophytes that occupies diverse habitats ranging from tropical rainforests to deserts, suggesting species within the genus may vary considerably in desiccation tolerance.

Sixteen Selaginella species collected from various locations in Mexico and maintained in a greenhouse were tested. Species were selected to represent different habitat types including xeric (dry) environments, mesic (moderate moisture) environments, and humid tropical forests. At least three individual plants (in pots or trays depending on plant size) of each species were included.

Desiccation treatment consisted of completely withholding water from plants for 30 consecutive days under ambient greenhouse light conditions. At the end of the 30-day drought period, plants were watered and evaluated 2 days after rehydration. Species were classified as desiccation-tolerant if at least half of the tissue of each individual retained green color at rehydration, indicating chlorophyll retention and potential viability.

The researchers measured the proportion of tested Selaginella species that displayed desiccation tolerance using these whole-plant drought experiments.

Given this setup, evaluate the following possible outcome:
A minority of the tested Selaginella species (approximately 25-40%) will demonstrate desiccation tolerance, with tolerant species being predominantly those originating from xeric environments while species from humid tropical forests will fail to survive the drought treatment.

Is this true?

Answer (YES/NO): NO